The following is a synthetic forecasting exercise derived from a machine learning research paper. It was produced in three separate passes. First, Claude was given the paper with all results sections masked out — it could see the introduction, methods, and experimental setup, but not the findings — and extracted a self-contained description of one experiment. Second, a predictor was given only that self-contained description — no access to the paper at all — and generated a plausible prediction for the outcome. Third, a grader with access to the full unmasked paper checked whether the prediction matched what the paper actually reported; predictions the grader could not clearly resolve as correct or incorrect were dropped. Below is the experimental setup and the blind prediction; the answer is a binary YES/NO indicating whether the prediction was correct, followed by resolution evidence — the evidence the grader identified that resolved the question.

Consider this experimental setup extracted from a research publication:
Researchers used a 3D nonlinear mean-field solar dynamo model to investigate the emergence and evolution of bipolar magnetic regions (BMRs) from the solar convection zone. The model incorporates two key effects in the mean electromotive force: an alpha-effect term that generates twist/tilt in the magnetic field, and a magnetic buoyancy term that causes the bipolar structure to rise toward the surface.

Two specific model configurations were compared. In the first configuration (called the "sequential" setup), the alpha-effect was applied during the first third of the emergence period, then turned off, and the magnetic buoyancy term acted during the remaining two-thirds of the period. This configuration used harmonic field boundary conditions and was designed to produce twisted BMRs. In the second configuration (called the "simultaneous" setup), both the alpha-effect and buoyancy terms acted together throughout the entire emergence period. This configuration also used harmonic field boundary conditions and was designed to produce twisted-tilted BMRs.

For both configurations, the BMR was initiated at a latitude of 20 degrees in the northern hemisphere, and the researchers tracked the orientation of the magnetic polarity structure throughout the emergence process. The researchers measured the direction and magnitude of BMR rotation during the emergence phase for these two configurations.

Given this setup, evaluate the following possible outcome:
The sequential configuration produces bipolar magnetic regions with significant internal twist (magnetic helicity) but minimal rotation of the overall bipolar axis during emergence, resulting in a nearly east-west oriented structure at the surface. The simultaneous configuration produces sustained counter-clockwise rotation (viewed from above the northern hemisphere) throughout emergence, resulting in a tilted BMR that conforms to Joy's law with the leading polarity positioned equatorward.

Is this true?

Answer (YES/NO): NO